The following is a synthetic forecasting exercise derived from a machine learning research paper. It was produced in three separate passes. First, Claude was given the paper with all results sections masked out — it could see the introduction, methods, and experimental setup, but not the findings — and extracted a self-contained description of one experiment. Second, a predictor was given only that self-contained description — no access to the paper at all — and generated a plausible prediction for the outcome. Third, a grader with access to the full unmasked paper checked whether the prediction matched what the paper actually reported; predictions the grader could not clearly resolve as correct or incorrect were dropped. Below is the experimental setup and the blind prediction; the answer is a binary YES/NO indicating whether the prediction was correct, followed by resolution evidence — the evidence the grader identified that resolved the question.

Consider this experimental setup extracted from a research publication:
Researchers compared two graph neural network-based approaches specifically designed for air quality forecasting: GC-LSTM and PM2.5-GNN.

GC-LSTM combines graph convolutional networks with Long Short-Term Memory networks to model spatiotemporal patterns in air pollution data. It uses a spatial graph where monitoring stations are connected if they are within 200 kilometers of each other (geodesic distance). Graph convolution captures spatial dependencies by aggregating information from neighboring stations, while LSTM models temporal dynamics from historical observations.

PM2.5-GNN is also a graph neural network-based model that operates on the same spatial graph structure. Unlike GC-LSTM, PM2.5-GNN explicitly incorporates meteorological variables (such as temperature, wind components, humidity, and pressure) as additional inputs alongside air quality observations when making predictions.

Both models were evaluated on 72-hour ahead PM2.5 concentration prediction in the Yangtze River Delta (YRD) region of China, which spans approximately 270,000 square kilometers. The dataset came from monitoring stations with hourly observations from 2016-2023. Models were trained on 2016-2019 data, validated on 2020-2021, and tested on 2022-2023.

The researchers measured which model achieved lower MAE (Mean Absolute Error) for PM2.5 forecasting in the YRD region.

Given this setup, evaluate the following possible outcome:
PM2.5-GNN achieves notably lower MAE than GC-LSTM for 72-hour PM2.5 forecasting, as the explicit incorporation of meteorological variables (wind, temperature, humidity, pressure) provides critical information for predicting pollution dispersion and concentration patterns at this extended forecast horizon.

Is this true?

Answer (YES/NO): NO